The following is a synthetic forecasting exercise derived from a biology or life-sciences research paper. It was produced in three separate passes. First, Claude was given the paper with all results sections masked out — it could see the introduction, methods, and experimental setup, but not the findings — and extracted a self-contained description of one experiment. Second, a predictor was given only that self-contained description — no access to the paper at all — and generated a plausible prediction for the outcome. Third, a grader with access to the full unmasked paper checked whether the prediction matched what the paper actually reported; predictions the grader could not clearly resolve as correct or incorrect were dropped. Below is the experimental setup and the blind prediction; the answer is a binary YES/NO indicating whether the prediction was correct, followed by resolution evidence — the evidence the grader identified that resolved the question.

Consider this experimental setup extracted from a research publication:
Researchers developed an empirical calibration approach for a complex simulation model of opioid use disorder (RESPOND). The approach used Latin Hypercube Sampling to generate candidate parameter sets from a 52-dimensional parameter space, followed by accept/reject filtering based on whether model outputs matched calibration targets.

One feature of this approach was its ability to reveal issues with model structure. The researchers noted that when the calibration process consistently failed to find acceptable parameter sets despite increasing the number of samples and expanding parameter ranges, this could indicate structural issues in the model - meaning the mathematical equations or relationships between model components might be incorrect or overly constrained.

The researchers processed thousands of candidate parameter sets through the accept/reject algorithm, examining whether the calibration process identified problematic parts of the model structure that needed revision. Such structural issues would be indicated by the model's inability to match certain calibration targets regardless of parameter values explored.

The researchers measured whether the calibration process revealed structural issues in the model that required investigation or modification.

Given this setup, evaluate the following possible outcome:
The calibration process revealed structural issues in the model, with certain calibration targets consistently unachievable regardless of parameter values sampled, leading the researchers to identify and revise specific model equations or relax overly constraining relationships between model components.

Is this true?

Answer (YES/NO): NO